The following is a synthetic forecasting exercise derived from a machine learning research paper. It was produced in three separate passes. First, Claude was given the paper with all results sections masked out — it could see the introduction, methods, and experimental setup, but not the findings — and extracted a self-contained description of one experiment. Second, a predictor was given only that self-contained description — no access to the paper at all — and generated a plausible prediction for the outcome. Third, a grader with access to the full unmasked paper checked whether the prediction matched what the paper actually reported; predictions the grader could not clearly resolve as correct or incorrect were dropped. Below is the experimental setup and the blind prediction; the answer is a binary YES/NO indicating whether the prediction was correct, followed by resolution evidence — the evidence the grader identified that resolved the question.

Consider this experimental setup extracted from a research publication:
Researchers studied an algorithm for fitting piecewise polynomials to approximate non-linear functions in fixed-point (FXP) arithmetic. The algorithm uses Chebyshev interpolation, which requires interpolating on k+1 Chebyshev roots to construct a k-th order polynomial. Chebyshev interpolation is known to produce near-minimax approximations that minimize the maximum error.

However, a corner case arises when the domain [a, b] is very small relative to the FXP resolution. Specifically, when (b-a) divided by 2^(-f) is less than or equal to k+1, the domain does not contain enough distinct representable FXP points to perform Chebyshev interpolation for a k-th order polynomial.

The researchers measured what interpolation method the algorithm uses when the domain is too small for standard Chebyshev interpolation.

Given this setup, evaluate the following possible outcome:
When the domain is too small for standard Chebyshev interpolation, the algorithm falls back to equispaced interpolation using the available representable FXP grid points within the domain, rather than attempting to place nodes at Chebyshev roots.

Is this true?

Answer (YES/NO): NO